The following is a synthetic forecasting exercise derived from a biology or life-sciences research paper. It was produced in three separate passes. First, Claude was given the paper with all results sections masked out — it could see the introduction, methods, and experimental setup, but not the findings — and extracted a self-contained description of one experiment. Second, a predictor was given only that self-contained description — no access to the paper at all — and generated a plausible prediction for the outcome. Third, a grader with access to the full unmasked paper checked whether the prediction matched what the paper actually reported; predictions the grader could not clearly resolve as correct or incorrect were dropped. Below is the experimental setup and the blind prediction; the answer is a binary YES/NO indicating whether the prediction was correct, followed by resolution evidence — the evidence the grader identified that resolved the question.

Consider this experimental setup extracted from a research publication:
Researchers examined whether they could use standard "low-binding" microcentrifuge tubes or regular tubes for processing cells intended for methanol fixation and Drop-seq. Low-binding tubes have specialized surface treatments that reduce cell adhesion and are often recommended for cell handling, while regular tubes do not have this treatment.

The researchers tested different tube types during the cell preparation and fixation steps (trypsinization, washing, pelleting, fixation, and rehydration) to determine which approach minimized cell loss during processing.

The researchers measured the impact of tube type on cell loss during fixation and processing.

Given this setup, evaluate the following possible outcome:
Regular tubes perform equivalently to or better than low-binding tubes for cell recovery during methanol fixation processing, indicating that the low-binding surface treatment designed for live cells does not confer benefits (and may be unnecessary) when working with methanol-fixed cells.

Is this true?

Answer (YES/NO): YES